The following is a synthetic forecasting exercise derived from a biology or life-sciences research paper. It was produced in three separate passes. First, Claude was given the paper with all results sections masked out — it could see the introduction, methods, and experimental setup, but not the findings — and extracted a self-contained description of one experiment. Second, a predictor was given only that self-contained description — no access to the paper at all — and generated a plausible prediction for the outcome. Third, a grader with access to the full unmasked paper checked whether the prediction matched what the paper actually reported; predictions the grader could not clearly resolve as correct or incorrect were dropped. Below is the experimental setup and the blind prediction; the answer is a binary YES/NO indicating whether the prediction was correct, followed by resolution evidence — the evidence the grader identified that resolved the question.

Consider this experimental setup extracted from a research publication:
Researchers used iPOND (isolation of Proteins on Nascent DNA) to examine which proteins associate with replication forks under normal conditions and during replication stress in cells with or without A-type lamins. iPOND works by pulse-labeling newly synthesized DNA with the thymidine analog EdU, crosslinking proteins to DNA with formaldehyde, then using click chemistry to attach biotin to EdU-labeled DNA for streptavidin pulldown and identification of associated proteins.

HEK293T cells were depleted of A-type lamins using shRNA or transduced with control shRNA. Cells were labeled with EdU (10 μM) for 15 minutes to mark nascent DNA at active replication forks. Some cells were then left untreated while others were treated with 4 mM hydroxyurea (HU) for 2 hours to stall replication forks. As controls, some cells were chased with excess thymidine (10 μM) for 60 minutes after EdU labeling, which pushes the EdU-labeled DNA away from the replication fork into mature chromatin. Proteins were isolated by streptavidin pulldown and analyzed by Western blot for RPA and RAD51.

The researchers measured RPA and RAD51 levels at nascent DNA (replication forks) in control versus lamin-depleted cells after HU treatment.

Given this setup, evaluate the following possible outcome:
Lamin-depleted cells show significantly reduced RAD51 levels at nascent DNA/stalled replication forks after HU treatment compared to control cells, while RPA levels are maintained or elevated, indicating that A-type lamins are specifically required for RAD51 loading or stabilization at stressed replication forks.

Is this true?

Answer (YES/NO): NO